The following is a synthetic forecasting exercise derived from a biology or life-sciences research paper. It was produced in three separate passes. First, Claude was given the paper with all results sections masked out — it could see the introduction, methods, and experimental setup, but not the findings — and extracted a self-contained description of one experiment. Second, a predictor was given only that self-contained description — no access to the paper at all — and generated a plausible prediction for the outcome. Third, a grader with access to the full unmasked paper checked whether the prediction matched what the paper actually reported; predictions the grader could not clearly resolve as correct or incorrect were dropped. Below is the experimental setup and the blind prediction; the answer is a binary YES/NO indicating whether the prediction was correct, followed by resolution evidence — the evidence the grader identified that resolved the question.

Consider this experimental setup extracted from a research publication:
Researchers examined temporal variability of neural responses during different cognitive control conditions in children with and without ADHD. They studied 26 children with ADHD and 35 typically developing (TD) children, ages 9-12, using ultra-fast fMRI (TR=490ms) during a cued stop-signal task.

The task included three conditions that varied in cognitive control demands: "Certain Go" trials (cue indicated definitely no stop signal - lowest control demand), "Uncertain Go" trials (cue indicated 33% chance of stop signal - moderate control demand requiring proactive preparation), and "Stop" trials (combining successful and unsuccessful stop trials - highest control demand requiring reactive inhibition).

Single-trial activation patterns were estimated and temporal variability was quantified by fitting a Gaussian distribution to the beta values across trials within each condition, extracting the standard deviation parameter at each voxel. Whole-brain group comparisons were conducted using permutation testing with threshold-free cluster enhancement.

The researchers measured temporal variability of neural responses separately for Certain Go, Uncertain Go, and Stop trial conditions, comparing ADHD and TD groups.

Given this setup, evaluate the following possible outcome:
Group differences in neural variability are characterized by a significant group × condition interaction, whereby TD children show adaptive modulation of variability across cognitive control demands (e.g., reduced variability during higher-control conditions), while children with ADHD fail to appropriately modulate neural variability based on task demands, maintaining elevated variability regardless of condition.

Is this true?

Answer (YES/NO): NO